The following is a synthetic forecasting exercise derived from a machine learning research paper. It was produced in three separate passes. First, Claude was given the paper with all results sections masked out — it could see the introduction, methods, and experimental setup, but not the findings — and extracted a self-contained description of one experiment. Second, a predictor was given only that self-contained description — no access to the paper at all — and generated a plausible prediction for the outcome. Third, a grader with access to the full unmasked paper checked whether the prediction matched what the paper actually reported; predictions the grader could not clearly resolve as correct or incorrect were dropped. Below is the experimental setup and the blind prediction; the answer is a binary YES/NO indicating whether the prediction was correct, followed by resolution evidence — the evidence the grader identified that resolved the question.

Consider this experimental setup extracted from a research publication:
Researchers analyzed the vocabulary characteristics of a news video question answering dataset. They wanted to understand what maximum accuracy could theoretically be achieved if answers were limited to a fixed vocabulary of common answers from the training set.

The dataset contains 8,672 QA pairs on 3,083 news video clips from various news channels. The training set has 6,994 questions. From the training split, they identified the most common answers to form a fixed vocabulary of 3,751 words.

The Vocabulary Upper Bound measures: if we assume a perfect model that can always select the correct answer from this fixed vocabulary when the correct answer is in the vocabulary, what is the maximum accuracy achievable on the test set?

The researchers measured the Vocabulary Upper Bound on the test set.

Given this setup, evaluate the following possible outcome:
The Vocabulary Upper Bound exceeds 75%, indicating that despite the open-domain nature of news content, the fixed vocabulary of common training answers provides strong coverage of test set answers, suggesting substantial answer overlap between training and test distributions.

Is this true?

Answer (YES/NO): YES